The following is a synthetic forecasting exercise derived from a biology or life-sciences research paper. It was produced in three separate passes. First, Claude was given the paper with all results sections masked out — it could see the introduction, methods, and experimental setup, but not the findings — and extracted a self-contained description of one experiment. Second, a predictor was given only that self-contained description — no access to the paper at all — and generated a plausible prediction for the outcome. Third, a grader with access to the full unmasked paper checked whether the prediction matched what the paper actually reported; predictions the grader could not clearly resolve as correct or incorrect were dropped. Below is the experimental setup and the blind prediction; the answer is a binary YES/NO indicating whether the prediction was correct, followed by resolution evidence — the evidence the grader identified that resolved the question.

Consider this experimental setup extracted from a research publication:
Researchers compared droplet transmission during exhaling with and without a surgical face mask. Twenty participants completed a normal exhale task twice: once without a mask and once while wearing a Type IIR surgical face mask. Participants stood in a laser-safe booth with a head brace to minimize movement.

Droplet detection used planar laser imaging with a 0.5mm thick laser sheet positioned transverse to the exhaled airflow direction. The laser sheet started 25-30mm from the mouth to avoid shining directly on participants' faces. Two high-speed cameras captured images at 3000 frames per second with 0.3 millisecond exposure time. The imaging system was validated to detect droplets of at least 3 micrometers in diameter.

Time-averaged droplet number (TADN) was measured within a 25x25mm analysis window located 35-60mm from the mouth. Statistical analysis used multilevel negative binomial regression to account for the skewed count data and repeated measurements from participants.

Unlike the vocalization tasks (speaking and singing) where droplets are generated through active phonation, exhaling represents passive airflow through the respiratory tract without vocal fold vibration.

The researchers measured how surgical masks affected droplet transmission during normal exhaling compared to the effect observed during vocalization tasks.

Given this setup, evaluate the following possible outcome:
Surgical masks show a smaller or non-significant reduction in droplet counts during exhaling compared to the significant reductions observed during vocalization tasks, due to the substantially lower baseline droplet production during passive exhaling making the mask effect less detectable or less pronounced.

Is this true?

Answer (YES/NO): YES